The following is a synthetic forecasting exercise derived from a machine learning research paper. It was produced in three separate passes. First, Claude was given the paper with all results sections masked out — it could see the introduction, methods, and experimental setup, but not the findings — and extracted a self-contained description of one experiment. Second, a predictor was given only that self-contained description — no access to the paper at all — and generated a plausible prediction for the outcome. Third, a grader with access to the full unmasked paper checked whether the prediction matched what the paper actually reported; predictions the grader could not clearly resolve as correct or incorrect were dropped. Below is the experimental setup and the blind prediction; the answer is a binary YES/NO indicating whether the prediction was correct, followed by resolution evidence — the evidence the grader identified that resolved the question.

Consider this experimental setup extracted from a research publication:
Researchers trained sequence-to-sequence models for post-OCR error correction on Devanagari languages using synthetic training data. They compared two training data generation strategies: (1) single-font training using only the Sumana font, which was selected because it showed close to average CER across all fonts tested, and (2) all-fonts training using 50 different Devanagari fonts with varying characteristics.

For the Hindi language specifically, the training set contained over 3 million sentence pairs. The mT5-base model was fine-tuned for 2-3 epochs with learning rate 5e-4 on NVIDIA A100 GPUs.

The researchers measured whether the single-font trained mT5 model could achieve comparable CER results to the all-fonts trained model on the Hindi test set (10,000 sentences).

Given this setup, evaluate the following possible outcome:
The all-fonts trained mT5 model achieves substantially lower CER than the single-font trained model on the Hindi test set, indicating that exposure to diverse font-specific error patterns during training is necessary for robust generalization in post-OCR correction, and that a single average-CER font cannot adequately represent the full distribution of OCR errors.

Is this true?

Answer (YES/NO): NO